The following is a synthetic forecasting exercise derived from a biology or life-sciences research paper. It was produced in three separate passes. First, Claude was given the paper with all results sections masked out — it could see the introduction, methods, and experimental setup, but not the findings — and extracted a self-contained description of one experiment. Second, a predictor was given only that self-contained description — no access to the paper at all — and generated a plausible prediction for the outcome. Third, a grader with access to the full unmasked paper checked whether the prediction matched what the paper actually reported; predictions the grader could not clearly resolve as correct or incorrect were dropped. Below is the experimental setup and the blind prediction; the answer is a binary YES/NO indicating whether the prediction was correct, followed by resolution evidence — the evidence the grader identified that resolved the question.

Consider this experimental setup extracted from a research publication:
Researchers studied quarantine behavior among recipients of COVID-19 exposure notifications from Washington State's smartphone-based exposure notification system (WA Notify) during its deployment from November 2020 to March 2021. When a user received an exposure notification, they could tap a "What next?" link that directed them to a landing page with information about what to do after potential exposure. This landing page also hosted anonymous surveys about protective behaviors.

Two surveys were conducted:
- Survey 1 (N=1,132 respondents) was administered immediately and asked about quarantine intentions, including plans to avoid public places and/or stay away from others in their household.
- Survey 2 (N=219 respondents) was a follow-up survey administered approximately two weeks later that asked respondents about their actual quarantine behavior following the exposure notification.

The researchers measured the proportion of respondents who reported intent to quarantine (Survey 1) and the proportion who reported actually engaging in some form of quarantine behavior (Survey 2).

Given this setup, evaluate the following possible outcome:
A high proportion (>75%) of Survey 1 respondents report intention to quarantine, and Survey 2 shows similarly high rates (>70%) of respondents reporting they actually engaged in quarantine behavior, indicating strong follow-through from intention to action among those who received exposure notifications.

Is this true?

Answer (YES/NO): NO